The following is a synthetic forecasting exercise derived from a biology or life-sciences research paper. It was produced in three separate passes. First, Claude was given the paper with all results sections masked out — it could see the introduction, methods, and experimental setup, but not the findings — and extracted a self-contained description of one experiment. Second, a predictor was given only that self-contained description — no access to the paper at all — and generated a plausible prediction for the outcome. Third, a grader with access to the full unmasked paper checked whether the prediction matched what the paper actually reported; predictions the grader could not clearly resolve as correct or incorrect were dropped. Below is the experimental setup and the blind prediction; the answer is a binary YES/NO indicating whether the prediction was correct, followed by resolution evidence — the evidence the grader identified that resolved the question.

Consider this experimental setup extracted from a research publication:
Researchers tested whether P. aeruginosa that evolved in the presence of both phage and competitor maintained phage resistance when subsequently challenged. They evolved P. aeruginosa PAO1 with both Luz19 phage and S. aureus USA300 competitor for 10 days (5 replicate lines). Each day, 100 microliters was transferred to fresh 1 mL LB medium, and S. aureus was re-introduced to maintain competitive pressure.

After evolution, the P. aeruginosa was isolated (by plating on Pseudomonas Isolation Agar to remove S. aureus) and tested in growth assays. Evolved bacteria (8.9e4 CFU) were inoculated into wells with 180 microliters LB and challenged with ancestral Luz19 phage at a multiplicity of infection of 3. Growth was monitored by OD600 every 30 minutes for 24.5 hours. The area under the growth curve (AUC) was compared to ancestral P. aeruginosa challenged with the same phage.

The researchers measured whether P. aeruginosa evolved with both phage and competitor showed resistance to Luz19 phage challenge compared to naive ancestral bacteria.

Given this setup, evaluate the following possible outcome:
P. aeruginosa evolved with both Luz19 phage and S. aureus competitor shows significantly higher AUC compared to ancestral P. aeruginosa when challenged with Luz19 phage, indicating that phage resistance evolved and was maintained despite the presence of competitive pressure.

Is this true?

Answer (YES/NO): YES